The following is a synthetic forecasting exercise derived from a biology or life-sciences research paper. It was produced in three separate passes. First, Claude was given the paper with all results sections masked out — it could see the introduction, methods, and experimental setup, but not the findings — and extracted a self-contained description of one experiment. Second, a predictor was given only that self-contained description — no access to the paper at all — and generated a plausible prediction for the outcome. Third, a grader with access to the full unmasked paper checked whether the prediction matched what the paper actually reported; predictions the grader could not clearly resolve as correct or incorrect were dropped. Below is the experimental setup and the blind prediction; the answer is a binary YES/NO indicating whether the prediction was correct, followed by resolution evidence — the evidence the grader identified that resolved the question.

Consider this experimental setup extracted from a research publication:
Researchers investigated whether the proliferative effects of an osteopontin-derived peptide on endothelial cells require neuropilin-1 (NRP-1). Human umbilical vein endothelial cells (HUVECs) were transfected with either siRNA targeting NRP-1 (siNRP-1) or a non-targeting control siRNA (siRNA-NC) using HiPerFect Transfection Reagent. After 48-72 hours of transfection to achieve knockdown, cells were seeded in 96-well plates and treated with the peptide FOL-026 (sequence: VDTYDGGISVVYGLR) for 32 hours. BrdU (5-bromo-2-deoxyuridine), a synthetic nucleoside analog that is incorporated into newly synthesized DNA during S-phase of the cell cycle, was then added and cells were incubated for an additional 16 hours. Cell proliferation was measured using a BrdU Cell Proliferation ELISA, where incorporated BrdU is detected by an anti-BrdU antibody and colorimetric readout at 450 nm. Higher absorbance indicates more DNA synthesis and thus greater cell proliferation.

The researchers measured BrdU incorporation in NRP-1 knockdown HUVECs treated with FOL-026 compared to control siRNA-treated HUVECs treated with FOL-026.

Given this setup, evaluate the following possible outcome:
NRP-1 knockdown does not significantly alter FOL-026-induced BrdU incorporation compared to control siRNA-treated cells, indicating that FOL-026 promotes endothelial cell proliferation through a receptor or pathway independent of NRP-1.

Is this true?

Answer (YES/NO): NO